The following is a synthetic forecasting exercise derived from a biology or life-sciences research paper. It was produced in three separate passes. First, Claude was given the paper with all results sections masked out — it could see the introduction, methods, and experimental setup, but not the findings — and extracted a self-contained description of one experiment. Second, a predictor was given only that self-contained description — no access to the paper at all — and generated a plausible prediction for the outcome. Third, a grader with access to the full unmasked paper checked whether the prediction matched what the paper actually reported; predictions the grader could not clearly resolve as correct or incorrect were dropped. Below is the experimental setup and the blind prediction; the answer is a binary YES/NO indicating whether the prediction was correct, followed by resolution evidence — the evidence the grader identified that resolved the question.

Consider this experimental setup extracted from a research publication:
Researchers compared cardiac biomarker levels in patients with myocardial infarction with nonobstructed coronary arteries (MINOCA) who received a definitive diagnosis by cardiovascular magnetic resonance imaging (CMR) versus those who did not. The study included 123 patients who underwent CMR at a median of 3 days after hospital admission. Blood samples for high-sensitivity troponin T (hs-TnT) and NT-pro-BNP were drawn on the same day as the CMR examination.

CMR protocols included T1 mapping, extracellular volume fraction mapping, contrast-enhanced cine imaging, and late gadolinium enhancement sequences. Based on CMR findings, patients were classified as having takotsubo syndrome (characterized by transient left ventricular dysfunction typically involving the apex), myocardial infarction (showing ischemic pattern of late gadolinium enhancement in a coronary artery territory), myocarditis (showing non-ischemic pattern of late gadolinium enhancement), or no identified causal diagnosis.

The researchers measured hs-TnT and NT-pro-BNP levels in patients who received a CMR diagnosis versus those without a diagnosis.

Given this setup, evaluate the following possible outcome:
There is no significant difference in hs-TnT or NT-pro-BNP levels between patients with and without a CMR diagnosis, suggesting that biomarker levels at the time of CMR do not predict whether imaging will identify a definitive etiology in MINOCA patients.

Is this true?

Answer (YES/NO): NO